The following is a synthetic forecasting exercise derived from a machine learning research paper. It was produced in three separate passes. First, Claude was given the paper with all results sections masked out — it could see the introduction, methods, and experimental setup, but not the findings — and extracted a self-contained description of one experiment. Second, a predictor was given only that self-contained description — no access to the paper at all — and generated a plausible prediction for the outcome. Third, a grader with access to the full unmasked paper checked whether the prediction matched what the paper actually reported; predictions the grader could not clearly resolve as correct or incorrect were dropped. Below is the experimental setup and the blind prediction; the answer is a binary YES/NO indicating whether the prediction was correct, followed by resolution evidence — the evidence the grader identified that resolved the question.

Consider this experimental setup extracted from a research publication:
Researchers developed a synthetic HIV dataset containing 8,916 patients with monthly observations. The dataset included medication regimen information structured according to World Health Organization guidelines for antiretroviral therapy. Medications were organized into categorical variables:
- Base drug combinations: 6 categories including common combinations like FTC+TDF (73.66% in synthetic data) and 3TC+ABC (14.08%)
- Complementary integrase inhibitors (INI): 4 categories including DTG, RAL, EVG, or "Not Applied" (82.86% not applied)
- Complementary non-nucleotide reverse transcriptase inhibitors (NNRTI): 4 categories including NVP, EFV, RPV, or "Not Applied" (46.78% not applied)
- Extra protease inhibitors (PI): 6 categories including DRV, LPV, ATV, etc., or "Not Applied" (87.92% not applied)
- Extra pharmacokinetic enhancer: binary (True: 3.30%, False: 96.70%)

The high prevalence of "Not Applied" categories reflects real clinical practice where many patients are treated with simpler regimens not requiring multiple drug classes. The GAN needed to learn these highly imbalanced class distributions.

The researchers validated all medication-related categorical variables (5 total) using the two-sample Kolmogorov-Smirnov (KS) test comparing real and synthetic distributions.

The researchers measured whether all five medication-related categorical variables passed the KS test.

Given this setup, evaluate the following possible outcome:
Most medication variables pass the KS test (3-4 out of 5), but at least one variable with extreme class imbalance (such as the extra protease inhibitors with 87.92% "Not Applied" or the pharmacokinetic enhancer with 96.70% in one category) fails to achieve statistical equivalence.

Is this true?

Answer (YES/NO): NO